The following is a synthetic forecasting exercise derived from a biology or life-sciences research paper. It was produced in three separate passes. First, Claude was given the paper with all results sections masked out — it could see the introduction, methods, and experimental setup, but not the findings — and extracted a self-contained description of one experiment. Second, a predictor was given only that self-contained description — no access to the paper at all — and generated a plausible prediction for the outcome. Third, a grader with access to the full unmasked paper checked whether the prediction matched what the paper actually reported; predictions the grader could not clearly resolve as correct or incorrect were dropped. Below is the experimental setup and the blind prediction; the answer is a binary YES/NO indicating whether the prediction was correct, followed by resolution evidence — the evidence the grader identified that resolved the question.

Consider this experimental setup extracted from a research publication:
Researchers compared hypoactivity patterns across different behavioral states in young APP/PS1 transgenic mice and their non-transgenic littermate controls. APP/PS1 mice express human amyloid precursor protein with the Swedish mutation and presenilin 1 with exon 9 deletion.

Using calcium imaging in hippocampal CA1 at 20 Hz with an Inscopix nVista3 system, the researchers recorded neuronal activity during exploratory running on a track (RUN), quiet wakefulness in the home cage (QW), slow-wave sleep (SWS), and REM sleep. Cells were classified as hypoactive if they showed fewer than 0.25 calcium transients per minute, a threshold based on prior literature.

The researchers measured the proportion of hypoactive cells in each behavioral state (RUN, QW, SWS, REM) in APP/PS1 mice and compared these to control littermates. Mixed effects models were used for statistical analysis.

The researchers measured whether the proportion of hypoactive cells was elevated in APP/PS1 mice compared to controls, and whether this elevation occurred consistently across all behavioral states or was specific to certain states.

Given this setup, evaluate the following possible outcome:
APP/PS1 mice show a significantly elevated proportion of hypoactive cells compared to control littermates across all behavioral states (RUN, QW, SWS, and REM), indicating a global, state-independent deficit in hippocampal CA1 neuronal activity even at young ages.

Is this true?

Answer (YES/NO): NO